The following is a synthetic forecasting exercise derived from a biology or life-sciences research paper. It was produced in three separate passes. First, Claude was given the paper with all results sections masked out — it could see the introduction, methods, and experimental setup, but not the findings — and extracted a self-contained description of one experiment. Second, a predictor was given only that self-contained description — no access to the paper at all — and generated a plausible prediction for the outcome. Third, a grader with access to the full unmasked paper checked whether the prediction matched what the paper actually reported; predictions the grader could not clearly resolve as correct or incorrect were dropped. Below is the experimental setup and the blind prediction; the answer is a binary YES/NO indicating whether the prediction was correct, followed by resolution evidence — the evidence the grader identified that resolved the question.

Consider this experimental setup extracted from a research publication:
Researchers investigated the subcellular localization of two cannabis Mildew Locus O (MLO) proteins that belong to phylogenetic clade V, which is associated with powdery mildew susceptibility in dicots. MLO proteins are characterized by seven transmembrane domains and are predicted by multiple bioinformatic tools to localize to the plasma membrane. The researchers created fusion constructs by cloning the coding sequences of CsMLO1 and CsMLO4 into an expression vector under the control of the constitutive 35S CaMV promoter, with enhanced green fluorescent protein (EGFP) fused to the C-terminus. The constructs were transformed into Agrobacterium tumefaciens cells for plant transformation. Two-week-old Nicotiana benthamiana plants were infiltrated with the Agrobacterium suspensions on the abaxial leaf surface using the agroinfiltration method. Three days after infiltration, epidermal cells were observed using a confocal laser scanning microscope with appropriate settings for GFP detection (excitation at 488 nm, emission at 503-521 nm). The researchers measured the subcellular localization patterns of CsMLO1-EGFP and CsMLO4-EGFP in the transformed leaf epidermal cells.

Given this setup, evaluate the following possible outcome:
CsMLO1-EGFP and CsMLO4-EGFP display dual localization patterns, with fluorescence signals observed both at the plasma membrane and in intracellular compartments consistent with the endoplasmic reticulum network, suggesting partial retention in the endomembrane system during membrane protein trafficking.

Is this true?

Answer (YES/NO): NO